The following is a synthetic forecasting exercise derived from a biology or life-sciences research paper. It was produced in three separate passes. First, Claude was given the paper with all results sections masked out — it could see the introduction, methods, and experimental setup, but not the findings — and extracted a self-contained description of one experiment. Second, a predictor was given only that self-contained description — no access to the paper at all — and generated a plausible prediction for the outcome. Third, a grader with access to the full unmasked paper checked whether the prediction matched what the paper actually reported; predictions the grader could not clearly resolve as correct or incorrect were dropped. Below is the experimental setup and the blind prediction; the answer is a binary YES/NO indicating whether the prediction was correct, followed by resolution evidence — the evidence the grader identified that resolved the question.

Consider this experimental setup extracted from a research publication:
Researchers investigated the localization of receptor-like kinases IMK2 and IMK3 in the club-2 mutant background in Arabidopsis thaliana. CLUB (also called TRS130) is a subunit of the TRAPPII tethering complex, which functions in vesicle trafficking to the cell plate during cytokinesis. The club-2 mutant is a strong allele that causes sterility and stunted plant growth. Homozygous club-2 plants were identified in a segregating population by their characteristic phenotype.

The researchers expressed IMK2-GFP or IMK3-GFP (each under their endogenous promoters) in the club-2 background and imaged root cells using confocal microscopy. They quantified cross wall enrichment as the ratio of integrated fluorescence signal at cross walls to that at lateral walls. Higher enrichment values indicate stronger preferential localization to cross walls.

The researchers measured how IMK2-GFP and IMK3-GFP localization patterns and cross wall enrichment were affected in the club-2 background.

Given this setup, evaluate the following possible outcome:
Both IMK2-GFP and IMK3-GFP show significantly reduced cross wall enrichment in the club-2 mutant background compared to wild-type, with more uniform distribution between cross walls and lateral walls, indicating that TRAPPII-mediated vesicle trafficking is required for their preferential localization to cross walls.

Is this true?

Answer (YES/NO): NO